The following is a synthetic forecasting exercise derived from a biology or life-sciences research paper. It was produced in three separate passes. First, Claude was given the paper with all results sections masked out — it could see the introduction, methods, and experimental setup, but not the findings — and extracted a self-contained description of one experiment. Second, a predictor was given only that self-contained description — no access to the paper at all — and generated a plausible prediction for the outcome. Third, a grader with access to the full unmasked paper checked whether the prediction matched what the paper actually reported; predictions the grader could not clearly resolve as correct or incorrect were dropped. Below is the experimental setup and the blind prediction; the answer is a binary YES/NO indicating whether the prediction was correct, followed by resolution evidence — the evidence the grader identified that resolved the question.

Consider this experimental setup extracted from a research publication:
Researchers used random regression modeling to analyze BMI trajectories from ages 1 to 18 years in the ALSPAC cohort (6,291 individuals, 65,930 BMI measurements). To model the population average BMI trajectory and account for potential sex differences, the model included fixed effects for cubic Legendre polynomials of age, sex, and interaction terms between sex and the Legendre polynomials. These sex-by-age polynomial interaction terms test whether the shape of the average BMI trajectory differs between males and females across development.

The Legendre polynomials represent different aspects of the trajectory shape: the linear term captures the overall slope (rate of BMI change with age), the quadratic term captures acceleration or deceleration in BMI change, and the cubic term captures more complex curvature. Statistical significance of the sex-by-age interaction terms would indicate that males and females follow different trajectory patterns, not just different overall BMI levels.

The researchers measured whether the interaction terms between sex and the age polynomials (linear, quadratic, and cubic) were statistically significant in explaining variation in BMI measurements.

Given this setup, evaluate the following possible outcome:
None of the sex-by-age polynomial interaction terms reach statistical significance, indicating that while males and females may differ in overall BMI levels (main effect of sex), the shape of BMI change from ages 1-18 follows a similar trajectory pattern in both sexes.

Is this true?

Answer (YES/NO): NO